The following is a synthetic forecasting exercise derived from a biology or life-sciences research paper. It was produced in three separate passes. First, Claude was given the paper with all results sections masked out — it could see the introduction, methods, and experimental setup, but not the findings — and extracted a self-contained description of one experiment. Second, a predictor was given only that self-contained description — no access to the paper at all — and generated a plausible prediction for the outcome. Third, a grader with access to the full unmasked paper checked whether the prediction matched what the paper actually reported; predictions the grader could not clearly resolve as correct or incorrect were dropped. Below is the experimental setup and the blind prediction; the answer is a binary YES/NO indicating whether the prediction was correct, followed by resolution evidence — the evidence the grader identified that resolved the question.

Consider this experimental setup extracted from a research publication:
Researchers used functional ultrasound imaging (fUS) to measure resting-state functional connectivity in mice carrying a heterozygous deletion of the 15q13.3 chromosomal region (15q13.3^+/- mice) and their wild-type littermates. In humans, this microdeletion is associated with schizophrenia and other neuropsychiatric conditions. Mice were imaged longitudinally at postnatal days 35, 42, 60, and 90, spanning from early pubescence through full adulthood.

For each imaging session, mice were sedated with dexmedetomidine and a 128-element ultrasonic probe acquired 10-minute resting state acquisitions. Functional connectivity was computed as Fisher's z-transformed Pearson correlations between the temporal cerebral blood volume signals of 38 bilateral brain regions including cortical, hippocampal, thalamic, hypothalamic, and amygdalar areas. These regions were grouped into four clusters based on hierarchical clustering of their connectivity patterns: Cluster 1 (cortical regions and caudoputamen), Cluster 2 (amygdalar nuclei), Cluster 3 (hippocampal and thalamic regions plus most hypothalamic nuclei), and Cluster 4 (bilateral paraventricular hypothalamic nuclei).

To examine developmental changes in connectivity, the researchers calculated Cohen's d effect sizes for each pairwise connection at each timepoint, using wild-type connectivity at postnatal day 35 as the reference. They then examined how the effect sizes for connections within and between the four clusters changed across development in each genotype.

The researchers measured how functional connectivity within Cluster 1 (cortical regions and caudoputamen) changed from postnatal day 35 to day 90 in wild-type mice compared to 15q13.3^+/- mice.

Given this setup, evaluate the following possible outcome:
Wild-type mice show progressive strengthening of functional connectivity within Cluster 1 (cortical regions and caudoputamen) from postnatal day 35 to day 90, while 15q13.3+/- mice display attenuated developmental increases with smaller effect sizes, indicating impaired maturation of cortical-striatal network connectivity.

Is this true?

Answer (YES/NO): NO